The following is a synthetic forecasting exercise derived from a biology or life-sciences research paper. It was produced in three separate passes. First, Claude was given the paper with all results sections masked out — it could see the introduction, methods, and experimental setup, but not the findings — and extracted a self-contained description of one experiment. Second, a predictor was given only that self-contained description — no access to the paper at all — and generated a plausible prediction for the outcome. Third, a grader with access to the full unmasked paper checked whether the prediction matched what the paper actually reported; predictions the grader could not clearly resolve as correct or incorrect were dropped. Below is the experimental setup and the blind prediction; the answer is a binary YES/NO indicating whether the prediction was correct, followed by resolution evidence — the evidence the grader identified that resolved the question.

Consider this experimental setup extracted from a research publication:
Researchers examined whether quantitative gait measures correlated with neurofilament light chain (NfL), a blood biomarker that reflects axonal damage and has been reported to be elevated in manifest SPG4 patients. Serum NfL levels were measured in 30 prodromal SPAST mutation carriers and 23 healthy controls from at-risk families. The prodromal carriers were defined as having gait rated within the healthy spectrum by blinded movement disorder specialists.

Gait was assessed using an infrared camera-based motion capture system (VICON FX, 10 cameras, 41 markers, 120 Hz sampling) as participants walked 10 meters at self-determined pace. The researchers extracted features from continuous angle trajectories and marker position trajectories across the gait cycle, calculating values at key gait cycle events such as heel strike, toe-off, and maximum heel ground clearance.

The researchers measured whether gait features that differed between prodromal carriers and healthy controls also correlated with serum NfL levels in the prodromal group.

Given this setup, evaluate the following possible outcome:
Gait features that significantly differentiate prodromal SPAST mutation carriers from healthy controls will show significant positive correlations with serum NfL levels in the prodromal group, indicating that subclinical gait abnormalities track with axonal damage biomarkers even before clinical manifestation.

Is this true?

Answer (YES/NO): NO